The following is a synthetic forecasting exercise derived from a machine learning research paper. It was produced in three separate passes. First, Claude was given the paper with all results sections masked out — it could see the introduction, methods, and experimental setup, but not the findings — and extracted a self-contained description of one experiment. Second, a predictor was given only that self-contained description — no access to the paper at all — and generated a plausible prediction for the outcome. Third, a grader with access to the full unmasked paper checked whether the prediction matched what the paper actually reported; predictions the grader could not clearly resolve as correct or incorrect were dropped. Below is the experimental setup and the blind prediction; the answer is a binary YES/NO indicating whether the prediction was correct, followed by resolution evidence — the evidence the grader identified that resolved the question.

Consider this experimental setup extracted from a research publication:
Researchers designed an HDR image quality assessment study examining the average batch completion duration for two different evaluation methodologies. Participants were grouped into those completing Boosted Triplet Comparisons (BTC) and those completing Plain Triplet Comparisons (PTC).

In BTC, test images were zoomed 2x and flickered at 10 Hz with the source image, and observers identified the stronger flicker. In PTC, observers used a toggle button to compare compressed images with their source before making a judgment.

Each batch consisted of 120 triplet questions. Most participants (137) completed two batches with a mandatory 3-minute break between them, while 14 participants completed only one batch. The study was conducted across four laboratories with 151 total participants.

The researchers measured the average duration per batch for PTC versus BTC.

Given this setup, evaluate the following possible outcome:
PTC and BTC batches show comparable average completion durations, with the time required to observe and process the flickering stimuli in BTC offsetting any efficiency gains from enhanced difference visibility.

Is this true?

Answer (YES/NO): NO